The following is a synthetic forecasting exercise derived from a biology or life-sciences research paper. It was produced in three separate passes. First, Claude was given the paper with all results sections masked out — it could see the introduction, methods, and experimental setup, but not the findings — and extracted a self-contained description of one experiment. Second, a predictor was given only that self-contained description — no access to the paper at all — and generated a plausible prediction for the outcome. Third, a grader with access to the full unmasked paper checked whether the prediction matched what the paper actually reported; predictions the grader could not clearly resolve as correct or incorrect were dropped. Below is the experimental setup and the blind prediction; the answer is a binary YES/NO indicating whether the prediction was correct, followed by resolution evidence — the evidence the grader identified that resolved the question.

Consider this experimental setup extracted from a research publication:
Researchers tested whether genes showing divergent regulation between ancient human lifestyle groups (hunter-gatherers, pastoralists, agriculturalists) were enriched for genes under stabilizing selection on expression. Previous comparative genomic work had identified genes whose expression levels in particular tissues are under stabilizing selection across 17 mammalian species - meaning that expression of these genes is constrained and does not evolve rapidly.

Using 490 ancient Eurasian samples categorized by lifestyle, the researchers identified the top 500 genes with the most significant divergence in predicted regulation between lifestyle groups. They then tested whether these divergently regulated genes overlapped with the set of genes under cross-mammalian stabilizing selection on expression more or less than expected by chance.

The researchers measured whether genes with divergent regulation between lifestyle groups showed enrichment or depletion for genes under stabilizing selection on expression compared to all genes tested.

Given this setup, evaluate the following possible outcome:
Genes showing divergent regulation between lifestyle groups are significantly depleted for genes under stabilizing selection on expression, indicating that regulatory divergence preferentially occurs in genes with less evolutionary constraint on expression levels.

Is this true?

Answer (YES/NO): NO